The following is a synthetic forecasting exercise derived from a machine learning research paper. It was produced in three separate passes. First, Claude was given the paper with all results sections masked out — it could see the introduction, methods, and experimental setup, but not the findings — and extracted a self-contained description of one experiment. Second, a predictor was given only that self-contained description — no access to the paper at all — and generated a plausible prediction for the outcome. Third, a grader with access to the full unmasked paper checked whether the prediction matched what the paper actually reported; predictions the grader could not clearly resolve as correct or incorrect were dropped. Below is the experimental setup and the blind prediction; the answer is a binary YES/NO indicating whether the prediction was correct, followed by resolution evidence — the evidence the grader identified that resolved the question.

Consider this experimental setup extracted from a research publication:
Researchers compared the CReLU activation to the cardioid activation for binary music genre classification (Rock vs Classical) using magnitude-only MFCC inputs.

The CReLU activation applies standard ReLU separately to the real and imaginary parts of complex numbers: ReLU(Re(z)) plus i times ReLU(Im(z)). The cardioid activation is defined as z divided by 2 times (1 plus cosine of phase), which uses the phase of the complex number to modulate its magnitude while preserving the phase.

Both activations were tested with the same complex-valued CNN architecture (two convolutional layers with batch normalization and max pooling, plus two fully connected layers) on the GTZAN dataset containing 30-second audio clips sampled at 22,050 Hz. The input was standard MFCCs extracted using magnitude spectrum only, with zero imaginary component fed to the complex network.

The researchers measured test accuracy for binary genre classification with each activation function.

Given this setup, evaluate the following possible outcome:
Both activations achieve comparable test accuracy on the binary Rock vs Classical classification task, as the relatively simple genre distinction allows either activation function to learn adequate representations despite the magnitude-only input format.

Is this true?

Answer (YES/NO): NO